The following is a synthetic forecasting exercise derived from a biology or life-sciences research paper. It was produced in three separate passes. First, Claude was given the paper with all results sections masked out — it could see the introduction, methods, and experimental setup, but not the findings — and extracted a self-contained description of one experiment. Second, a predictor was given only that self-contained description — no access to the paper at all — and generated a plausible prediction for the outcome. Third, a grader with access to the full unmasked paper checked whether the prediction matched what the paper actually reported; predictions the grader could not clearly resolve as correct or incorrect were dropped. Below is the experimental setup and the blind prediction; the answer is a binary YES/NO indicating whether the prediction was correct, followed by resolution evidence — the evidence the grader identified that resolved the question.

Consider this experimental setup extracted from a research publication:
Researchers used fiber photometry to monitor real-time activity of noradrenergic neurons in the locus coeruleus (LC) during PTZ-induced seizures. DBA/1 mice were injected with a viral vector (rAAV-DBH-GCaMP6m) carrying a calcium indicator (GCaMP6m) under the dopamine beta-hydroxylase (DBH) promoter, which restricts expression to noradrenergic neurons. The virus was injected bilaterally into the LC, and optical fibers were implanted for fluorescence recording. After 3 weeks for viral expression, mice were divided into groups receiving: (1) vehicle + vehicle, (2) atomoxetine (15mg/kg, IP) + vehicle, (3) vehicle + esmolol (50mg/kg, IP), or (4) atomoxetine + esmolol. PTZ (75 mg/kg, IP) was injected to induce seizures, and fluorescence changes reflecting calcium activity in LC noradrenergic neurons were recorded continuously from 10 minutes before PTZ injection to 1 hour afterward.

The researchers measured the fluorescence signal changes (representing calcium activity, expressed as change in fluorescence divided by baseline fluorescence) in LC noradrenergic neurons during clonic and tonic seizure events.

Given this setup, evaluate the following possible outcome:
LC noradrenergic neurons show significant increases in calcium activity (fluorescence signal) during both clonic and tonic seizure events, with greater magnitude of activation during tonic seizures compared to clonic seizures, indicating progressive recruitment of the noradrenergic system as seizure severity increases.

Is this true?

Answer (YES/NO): NO